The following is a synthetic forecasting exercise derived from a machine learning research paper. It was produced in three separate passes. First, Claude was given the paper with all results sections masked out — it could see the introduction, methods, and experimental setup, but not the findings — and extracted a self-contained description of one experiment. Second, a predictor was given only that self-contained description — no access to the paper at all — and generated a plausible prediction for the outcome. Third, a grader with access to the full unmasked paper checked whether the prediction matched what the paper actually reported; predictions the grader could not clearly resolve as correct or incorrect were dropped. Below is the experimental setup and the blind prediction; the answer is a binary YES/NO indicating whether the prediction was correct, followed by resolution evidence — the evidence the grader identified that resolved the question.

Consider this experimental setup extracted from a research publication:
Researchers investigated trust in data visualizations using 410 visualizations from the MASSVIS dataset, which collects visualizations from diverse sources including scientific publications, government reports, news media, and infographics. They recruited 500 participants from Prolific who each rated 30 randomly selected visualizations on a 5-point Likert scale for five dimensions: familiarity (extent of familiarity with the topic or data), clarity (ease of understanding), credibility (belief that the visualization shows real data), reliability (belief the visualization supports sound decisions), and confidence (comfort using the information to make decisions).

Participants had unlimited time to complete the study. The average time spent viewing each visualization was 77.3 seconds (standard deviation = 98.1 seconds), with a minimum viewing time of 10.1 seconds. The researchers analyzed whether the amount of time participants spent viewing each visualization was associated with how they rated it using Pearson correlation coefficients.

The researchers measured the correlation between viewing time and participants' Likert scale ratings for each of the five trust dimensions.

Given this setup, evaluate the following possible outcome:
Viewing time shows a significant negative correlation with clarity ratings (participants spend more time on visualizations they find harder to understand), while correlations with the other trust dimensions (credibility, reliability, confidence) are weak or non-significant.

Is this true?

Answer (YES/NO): NO